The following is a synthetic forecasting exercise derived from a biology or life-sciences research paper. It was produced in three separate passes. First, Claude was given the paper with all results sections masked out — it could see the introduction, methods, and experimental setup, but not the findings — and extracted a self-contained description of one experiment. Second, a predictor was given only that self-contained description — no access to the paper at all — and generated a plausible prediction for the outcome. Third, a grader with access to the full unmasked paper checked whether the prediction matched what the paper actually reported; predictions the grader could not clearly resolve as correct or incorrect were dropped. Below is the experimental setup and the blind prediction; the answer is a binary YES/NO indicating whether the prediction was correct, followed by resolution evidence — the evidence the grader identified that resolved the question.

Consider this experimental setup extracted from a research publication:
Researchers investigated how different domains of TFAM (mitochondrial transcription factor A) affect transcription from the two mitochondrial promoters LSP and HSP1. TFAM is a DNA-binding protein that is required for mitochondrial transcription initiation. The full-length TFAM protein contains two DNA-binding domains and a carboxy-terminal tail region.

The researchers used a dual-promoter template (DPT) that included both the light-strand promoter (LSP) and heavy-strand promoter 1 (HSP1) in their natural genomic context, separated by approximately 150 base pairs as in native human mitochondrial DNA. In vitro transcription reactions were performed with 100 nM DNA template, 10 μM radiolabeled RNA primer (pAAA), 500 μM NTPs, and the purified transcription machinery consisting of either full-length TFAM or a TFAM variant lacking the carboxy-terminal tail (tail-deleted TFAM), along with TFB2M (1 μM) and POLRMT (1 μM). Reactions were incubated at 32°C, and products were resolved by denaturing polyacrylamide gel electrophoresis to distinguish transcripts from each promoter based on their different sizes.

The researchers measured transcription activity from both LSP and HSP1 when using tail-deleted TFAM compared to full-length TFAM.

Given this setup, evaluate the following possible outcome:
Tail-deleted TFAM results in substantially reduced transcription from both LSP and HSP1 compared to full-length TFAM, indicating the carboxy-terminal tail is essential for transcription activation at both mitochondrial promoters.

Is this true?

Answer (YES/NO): NO